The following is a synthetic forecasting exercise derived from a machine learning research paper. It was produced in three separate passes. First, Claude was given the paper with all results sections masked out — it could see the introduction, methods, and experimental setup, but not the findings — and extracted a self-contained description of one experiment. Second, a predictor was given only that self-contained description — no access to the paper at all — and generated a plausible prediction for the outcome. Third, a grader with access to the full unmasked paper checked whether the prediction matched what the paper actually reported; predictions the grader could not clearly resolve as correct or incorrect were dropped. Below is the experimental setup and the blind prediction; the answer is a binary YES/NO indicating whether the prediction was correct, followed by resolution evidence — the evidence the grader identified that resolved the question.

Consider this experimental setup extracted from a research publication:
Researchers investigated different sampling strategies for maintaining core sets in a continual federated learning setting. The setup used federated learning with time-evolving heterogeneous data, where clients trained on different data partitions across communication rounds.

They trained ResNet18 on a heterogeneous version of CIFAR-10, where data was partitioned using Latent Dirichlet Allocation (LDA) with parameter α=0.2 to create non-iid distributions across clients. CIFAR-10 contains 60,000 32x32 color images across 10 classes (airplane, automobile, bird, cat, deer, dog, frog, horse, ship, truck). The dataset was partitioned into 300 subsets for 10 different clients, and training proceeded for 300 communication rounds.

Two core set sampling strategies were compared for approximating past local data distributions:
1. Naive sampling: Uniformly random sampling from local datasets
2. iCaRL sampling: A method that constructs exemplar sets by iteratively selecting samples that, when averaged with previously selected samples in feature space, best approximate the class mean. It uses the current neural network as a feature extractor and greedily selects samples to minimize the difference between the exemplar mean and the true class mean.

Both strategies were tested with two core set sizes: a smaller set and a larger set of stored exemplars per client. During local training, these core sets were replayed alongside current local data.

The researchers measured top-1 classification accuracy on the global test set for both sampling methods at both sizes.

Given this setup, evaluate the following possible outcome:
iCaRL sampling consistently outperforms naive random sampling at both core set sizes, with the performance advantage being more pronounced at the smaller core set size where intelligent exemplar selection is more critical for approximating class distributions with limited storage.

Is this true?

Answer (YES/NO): NO